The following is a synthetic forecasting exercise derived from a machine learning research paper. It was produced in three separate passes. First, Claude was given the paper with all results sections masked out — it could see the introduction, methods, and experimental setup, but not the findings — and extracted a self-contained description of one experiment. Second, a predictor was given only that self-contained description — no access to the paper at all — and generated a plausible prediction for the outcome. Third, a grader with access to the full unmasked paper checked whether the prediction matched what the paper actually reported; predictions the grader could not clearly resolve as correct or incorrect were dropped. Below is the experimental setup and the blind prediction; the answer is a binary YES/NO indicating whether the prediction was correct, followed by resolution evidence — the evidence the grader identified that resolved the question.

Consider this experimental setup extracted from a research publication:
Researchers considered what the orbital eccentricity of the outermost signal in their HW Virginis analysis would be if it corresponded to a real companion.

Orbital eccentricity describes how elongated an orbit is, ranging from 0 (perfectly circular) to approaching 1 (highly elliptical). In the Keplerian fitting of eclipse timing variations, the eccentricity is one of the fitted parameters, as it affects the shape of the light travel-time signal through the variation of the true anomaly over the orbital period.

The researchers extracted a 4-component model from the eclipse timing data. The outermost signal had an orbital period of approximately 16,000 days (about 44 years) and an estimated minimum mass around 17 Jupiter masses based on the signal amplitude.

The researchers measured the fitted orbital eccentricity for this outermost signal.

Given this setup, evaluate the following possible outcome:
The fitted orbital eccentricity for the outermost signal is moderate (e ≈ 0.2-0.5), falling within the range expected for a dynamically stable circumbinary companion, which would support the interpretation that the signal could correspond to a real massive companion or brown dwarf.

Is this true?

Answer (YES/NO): NO